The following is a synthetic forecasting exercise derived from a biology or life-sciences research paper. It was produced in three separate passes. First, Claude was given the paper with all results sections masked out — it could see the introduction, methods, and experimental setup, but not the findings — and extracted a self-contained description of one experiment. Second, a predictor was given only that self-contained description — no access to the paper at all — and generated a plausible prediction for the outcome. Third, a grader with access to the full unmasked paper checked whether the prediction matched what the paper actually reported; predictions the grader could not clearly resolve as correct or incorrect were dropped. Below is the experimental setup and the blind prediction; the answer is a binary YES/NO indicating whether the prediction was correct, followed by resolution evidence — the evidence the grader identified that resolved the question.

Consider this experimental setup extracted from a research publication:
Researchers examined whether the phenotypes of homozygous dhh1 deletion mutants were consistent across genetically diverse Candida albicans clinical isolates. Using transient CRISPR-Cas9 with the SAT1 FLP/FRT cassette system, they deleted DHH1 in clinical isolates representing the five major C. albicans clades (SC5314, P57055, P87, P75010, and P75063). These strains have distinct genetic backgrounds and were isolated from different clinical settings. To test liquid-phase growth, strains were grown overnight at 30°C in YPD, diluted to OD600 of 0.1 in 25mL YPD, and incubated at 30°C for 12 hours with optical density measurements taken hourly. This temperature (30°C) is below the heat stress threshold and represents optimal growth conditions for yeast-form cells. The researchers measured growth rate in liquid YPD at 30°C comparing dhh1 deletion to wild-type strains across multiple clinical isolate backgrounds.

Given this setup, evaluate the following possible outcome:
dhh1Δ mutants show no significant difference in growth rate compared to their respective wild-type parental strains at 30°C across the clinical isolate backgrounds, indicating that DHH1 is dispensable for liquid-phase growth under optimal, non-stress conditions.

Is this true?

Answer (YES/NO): NO